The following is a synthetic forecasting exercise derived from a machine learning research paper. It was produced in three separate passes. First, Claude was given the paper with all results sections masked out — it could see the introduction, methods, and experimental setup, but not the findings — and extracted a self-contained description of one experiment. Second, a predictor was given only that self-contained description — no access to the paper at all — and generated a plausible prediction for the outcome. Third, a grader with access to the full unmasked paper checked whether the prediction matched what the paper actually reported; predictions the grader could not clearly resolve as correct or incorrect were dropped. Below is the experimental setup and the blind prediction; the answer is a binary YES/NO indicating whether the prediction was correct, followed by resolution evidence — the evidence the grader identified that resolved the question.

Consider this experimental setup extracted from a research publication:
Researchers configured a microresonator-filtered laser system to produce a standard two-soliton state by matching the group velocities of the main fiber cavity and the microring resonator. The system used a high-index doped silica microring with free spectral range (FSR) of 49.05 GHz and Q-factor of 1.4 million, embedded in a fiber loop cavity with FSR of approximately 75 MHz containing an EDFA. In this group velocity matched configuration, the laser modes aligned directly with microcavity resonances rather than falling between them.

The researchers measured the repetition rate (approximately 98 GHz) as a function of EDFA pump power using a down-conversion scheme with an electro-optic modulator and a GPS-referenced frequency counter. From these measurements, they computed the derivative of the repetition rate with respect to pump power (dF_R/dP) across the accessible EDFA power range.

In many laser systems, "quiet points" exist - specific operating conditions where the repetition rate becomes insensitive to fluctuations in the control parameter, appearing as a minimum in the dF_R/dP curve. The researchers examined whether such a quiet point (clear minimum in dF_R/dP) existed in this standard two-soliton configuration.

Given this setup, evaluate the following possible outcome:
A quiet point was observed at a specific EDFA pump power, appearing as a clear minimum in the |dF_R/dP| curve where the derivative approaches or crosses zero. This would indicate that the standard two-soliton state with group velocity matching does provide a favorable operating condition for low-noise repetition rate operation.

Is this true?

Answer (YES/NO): NO